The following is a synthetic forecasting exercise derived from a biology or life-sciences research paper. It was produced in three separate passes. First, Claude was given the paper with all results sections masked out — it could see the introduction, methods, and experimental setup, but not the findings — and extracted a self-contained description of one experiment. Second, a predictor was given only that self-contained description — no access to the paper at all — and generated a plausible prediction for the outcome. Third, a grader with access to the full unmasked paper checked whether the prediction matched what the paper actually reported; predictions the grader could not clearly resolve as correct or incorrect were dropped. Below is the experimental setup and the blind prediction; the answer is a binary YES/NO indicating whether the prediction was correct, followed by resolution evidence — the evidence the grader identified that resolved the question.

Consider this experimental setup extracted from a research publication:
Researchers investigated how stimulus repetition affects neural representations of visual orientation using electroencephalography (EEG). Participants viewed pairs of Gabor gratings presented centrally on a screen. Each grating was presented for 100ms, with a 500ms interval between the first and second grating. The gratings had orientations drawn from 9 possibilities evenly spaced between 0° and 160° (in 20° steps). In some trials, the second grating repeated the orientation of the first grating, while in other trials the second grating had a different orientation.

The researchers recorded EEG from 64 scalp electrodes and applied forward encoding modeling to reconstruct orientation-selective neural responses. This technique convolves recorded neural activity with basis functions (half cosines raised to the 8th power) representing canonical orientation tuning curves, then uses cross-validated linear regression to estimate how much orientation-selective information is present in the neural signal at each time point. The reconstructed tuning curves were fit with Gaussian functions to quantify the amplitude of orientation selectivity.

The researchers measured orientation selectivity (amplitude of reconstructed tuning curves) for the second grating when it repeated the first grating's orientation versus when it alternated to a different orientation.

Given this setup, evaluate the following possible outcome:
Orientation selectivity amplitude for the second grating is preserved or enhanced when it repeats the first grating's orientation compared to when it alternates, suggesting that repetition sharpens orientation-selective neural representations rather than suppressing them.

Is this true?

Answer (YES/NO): NO